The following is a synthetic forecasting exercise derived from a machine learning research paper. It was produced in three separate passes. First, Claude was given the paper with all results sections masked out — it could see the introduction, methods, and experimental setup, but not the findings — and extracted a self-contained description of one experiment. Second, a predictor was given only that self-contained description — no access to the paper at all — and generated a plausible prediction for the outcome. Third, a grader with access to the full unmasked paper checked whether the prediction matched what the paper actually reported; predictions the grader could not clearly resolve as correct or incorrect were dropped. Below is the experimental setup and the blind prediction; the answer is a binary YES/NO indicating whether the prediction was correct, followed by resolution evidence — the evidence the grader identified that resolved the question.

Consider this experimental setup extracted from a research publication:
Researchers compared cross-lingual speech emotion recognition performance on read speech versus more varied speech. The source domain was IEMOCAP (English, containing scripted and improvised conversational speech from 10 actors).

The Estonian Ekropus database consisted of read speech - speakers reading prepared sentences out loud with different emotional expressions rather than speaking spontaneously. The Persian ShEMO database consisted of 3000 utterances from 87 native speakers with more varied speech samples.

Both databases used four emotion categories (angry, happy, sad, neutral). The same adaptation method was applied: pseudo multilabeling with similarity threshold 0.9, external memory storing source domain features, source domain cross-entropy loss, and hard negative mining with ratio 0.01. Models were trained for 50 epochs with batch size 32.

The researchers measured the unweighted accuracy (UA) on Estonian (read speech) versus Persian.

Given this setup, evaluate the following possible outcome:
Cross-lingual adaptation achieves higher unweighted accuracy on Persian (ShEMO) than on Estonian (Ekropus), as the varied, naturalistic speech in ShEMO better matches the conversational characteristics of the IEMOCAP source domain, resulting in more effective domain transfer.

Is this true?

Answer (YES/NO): NO